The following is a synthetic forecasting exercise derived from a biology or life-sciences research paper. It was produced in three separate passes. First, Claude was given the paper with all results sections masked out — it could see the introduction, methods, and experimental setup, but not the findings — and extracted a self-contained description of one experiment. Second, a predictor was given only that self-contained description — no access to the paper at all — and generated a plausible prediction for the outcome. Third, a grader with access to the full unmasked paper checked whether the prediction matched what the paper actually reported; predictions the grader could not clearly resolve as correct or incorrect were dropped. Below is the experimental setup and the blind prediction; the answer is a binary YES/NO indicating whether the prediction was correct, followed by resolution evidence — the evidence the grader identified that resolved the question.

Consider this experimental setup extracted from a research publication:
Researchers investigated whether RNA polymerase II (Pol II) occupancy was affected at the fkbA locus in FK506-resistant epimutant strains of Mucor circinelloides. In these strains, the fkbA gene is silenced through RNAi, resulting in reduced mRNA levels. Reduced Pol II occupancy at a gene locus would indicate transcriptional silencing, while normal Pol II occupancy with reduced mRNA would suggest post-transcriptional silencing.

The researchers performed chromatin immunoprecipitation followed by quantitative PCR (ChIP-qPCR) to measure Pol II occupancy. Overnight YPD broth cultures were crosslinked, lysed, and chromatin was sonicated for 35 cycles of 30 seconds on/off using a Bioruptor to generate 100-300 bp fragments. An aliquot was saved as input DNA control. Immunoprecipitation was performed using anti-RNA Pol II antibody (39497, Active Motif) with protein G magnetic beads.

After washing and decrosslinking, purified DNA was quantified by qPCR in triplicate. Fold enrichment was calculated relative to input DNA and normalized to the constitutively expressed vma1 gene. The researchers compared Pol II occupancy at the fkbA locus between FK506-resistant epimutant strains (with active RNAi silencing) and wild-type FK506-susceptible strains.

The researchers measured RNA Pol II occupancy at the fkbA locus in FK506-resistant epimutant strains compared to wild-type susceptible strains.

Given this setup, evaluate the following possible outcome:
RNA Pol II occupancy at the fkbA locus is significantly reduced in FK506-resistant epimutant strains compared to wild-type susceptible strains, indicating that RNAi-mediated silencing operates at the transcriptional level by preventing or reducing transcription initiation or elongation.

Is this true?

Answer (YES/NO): NO